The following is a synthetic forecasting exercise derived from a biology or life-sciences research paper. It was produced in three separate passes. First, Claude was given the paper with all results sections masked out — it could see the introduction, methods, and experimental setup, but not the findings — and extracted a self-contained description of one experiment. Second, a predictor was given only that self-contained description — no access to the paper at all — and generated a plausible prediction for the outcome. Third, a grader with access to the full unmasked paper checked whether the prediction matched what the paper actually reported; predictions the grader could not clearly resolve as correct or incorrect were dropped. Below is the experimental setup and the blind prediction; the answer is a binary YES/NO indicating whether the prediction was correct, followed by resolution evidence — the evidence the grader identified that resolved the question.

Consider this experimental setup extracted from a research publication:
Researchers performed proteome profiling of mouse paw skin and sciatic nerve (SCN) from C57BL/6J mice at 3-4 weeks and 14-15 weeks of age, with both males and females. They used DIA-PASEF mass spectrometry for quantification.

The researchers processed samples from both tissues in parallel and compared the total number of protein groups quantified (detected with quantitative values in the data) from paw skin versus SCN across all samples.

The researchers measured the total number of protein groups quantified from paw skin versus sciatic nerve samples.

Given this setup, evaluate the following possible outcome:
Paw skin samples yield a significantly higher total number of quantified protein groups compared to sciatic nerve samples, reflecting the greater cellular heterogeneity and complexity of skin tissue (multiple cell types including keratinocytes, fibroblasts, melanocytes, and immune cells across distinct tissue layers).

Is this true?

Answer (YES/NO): NO